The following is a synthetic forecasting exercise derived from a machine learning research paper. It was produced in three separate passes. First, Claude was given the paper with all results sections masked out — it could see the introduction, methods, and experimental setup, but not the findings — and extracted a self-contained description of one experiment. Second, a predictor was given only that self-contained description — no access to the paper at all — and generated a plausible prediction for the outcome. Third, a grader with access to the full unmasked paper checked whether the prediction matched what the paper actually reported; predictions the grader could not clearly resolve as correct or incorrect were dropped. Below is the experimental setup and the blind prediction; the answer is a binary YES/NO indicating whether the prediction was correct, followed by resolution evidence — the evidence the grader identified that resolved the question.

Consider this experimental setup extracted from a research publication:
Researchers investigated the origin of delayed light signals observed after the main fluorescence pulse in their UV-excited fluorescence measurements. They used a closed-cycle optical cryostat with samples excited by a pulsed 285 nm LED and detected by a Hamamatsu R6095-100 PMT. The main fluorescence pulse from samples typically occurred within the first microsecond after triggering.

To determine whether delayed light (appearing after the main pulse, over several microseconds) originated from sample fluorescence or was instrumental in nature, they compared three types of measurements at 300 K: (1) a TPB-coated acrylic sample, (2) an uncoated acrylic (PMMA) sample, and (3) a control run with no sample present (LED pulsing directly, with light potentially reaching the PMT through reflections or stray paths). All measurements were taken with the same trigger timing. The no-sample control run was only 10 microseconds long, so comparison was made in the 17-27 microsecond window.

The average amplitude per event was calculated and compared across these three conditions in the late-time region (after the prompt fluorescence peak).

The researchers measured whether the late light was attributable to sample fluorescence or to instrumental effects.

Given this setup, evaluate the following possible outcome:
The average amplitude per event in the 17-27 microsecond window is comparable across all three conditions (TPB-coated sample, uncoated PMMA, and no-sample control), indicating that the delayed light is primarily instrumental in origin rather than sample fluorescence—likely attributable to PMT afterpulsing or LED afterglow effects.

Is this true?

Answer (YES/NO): NO